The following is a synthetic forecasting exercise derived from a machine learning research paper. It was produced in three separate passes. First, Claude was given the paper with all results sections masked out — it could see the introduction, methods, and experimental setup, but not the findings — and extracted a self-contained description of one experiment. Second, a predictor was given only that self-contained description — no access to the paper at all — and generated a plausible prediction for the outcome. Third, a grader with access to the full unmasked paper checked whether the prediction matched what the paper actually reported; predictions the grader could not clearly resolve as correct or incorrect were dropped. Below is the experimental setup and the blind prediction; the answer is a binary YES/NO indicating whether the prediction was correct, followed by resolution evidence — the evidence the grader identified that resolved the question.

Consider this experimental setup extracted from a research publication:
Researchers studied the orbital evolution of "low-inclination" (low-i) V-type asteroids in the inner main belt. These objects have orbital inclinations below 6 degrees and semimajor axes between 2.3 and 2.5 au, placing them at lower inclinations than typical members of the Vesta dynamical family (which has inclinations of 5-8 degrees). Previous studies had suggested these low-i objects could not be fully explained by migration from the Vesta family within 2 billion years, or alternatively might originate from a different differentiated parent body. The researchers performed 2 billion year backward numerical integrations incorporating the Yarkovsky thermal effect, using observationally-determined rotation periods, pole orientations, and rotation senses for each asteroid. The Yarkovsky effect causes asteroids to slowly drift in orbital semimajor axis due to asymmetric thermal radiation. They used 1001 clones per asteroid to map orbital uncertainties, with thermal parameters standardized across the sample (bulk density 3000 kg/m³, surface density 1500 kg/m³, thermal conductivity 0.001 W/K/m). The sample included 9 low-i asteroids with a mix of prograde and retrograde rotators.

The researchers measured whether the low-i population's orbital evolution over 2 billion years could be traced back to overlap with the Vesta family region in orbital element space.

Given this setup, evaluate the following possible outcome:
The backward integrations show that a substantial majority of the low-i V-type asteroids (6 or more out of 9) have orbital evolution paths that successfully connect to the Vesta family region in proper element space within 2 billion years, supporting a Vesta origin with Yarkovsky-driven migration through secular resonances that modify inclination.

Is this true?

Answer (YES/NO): NO